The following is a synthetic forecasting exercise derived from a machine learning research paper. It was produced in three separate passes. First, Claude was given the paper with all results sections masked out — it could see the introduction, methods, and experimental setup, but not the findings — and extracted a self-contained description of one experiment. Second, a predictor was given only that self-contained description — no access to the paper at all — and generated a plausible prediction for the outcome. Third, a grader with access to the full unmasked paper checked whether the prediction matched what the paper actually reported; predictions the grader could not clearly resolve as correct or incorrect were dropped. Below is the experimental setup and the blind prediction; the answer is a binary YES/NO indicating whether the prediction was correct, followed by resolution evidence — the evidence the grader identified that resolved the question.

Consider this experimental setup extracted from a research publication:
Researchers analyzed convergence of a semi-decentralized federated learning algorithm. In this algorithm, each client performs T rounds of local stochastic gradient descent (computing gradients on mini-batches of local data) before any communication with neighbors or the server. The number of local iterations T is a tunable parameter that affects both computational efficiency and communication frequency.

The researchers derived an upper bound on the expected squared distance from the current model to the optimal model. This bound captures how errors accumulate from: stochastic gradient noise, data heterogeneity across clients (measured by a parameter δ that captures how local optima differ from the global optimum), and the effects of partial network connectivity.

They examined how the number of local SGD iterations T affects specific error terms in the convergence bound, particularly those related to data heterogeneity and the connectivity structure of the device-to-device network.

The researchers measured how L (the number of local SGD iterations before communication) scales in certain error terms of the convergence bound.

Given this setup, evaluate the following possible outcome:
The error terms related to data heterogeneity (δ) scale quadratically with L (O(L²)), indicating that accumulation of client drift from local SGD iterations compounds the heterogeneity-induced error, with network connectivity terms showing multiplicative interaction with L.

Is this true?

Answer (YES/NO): YES